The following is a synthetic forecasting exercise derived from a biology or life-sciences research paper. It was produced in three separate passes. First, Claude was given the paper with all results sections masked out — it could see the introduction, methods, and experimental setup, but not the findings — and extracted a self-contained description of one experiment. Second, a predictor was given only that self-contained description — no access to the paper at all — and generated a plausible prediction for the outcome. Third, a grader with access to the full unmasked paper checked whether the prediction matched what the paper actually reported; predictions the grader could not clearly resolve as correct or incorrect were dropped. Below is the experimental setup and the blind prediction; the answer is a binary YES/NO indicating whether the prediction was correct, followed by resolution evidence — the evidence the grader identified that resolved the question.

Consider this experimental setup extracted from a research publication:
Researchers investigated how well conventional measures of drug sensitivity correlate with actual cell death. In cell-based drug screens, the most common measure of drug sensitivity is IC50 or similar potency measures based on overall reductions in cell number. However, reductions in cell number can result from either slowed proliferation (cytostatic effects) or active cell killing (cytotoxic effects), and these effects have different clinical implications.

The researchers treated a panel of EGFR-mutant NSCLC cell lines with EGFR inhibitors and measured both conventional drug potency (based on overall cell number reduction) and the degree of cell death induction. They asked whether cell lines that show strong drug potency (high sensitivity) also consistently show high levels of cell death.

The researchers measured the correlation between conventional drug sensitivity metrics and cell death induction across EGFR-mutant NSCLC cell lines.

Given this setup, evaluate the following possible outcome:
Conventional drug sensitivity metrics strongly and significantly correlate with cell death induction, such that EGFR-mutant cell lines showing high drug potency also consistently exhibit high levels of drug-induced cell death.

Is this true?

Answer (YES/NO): NO